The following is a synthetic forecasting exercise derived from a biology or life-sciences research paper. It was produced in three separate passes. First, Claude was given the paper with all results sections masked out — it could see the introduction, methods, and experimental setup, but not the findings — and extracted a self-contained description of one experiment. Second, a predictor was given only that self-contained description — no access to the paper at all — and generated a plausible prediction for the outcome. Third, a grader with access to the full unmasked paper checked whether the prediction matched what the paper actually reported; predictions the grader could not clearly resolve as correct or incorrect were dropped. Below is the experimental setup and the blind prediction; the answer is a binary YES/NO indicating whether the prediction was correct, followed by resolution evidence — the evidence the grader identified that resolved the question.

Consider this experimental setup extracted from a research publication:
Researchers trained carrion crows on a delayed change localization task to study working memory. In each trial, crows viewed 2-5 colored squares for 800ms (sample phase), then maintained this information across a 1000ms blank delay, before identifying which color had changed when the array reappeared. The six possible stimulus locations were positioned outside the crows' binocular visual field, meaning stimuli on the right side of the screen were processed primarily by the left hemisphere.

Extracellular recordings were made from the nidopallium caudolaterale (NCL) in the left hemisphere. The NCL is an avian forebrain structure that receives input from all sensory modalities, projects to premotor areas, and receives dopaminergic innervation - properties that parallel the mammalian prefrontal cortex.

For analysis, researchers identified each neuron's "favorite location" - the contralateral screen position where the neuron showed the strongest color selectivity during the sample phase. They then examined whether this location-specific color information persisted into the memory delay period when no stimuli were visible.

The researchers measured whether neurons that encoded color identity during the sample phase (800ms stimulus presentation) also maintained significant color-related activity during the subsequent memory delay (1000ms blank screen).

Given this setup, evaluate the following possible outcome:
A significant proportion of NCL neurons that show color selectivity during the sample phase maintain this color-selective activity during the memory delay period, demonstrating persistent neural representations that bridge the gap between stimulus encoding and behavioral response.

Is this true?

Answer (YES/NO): YES